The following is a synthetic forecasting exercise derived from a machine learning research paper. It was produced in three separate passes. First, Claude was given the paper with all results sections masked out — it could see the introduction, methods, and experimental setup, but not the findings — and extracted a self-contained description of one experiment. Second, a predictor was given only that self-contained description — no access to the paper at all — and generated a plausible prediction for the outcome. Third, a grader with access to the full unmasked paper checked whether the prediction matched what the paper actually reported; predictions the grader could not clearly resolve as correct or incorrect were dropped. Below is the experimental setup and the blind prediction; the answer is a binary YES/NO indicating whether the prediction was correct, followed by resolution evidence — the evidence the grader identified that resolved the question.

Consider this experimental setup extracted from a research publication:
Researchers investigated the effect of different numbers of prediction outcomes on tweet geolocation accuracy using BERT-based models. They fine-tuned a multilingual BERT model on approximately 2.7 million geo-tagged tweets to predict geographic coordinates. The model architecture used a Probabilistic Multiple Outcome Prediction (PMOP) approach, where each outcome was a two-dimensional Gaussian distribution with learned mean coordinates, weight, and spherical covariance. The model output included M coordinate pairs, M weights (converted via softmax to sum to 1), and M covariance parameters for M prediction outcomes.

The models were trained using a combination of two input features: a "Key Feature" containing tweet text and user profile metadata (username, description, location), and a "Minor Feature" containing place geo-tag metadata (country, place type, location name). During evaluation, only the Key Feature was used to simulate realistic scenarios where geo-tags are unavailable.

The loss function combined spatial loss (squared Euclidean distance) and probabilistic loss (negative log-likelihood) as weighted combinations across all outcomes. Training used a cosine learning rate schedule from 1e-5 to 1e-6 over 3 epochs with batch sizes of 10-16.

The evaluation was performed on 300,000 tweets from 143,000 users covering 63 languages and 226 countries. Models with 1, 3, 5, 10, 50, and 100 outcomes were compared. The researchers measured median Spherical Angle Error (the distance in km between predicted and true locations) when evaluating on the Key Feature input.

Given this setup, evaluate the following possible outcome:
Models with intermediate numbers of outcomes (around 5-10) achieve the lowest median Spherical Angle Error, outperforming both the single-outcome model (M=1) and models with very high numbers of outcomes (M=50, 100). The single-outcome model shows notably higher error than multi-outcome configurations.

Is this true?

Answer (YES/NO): NO